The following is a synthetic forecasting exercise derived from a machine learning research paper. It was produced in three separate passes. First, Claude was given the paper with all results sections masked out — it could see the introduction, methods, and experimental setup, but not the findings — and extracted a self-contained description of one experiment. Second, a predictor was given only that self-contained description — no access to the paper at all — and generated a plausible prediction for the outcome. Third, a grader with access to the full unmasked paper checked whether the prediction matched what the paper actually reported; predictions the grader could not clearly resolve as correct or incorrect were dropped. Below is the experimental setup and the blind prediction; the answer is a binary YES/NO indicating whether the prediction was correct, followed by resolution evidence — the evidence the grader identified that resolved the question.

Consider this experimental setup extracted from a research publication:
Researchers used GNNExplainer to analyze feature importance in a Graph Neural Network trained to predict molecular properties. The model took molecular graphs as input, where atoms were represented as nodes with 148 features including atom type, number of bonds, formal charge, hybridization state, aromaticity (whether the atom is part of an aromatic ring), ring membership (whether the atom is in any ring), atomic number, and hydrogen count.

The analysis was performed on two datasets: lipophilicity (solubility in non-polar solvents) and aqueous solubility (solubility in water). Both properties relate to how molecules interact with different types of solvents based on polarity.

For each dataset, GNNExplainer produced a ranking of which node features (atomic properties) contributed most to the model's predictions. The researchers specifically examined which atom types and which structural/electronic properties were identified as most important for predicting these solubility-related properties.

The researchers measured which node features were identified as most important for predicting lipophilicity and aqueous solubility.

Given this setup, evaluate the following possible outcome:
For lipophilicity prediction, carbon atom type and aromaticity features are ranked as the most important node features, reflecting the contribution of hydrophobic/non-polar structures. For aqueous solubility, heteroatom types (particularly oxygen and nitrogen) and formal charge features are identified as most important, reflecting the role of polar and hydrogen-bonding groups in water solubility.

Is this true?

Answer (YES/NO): NO